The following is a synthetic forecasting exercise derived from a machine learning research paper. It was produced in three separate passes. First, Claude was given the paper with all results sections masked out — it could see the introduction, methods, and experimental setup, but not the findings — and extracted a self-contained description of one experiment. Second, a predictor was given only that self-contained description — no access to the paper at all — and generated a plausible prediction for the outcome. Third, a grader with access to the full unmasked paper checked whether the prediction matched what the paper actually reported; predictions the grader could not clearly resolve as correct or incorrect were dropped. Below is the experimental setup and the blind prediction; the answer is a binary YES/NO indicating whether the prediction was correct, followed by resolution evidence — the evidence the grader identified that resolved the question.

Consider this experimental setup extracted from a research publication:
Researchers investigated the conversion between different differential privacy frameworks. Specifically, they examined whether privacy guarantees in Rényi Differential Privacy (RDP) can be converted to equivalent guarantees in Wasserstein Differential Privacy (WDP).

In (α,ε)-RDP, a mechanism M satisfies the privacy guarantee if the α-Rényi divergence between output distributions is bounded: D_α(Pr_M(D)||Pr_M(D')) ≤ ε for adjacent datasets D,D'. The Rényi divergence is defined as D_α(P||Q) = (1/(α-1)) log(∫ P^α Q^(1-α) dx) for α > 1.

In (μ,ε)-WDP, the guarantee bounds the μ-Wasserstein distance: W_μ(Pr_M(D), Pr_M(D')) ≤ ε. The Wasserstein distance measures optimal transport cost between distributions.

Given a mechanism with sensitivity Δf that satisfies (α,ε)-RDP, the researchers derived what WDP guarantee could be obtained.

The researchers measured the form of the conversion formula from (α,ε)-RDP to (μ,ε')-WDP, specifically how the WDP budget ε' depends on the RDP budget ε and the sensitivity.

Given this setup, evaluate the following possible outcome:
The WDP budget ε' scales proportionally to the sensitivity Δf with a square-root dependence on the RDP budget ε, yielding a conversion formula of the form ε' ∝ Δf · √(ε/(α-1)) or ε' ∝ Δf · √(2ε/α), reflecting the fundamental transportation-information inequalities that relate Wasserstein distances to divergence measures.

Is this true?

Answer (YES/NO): NO